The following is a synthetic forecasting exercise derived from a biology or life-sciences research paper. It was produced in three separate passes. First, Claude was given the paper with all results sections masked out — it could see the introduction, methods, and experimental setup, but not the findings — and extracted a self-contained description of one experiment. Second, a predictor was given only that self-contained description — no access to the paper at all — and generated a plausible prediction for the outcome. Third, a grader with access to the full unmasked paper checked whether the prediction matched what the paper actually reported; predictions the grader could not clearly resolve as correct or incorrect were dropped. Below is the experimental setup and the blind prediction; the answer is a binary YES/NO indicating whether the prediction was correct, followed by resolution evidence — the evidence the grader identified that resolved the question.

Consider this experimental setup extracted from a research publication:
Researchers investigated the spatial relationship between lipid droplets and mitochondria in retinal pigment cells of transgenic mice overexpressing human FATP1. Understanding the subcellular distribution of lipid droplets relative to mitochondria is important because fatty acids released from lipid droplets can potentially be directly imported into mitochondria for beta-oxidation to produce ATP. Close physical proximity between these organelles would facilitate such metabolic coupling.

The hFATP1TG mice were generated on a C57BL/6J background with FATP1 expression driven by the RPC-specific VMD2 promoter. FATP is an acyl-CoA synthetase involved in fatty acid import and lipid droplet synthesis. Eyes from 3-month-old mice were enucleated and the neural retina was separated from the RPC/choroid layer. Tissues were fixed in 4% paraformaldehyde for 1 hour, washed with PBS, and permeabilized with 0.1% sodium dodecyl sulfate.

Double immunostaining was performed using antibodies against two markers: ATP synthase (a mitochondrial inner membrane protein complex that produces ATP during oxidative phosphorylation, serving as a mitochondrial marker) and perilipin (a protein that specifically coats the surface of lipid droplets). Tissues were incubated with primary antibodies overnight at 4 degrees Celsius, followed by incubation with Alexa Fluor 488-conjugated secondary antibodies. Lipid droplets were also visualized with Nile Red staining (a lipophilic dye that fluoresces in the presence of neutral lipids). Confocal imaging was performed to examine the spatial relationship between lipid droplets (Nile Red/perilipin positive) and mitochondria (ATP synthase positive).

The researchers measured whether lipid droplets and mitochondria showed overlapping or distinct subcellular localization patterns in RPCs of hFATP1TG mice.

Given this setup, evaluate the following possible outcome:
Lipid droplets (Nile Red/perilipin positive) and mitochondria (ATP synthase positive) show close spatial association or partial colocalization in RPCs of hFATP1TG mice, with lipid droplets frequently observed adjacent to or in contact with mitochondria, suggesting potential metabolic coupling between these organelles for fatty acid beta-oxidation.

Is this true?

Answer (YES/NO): YES